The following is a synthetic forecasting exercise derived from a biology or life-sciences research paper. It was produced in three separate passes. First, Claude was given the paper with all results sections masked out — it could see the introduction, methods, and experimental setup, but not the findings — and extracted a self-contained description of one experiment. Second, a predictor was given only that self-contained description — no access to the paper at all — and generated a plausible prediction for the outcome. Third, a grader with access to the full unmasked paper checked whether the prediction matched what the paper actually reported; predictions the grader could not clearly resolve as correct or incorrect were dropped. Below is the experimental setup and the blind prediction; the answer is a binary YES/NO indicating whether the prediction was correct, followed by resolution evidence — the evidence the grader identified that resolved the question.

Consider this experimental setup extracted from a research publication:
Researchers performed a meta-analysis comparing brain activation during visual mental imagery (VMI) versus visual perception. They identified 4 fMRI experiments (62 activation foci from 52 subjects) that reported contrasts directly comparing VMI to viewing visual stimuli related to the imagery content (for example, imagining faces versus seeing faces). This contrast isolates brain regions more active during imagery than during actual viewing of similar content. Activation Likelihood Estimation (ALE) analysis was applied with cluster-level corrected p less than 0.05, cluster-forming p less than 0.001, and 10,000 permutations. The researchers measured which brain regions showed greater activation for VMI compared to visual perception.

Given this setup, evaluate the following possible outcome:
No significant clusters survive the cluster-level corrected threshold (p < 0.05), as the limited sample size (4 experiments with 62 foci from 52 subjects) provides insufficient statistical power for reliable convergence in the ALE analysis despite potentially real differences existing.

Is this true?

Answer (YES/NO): NO